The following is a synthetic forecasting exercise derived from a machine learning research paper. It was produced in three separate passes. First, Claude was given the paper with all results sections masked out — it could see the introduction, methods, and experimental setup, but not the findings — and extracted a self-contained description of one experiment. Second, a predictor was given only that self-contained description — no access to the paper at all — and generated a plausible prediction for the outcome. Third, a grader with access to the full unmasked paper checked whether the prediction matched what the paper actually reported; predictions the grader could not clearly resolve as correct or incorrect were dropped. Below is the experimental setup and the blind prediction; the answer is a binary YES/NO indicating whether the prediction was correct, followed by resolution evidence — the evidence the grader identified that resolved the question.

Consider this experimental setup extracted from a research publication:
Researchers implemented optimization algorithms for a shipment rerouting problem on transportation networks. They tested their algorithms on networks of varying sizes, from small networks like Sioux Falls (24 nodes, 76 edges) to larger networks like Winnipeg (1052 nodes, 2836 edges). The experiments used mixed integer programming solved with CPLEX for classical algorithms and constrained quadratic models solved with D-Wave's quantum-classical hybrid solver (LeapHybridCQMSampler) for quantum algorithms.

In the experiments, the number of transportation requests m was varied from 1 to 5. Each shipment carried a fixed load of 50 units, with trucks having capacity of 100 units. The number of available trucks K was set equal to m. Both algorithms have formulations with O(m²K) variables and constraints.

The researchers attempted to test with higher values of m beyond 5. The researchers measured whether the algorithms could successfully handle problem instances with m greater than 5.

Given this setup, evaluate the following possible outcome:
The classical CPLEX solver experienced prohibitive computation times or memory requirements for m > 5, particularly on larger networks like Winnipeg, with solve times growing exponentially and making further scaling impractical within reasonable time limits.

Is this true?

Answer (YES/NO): NO